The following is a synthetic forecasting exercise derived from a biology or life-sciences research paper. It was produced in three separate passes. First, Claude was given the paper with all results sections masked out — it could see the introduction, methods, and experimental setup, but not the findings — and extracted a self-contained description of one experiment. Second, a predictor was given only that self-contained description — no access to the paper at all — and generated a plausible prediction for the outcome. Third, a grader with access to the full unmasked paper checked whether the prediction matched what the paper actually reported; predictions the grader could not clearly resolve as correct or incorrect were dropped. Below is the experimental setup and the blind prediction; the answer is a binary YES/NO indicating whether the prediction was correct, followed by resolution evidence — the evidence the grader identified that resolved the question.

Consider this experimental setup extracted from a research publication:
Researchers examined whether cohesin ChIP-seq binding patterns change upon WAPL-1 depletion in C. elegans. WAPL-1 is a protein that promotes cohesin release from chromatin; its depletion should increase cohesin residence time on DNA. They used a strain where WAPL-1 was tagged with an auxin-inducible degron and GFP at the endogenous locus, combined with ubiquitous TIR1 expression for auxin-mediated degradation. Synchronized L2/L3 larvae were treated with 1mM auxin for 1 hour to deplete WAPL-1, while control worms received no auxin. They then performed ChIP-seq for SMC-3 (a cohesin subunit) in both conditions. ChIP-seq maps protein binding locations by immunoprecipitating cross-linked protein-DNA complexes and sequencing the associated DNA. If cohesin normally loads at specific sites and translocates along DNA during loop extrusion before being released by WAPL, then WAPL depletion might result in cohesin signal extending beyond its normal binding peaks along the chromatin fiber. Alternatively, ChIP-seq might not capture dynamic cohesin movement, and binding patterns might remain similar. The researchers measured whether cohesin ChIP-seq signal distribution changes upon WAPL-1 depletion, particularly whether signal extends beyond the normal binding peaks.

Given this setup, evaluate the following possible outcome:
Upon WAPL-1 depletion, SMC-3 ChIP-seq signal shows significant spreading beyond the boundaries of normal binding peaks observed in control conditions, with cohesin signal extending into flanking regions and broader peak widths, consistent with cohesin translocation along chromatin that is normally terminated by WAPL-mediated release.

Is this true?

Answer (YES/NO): YES